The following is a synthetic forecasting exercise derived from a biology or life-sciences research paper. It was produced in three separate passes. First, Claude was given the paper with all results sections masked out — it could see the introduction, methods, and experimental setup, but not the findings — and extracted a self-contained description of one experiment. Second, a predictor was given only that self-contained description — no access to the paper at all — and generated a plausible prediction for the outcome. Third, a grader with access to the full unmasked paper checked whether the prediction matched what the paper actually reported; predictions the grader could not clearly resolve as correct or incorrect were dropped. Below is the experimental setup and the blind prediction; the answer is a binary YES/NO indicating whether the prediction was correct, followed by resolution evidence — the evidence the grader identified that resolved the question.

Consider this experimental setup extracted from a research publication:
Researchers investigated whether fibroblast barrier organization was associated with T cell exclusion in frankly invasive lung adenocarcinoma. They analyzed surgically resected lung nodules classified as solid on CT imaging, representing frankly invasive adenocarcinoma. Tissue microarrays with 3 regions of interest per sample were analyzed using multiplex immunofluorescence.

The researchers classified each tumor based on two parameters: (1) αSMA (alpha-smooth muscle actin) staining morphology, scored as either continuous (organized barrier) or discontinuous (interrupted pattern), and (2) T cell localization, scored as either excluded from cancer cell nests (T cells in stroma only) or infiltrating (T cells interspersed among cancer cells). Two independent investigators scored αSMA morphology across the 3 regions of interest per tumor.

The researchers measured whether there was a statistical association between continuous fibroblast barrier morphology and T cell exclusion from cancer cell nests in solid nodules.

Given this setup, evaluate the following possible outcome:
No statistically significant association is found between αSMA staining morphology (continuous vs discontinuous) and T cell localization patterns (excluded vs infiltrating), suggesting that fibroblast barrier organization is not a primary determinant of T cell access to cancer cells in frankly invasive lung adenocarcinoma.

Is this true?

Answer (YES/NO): YES